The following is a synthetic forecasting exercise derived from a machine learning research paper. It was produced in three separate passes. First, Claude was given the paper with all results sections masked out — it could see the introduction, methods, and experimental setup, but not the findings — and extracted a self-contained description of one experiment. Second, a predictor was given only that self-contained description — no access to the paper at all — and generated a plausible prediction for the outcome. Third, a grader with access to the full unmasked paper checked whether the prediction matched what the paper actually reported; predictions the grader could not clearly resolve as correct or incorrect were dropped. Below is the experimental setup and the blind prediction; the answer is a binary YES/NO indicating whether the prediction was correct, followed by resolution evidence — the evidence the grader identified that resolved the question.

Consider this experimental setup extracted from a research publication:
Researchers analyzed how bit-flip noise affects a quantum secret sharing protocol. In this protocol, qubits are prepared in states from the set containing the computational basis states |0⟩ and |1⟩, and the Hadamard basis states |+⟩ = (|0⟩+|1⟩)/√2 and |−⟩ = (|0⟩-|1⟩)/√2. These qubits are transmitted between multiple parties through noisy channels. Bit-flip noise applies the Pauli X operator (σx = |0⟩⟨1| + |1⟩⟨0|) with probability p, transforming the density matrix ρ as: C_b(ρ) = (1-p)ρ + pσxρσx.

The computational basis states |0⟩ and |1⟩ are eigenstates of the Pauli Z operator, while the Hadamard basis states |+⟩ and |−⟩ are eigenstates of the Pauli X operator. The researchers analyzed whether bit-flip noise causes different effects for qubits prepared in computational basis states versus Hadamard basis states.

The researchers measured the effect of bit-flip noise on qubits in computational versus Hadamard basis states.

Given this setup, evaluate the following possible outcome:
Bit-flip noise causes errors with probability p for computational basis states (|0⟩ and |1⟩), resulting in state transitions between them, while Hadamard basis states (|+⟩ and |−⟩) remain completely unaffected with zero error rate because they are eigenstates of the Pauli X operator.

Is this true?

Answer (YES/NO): YES